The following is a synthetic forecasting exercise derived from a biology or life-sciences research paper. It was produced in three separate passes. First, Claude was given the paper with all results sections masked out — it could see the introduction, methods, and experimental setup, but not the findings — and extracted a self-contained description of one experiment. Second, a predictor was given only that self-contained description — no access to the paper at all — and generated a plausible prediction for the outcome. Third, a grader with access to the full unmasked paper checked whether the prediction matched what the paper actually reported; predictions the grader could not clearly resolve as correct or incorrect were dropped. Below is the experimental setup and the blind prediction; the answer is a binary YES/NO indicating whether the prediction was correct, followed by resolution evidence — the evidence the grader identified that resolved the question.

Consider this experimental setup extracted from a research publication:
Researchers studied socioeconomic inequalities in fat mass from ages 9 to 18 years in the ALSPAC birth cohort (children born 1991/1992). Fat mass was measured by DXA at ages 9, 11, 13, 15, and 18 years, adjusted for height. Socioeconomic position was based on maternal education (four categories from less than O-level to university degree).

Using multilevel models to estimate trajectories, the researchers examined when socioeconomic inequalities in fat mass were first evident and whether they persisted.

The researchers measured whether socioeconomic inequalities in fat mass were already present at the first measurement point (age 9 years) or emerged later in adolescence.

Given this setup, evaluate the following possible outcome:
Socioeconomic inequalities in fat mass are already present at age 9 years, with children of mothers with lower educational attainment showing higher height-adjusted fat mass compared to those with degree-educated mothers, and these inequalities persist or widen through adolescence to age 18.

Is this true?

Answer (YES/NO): YES